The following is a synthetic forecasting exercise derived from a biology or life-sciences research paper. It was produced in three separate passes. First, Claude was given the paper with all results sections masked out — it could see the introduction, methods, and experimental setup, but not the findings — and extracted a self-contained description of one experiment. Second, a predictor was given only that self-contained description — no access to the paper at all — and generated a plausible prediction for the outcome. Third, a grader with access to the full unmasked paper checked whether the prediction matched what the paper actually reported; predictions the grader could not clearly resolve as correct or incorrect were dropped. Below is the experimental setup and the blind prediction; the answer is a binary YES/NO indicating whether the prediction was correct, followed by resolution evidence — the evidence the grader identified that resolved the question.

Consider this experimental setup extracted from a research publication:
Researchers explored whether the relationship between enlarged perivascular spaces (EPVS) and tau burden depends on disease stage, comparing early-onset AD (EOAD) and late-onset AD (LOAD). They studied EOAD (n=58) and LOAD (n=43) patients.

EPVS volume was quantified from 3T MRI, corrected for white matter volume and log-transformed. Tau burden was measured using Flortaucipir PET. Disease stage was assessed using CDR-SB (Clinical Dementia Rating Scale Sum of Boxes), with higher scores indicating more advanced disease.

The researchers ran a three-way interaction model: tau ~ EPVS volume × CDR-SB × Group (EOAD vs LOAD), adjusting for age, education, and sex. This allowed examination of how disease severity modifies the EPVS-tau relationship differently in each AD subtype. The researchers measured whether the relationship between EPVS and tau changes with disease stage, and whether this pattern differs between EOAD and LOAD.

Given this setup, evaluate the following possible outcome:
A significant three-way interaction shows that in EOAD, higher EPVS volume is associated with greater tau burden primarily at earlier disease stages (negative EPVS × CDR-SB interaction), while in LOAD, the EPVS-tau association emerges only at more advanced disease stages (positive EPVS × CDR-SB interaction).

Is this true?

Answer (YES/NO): YES